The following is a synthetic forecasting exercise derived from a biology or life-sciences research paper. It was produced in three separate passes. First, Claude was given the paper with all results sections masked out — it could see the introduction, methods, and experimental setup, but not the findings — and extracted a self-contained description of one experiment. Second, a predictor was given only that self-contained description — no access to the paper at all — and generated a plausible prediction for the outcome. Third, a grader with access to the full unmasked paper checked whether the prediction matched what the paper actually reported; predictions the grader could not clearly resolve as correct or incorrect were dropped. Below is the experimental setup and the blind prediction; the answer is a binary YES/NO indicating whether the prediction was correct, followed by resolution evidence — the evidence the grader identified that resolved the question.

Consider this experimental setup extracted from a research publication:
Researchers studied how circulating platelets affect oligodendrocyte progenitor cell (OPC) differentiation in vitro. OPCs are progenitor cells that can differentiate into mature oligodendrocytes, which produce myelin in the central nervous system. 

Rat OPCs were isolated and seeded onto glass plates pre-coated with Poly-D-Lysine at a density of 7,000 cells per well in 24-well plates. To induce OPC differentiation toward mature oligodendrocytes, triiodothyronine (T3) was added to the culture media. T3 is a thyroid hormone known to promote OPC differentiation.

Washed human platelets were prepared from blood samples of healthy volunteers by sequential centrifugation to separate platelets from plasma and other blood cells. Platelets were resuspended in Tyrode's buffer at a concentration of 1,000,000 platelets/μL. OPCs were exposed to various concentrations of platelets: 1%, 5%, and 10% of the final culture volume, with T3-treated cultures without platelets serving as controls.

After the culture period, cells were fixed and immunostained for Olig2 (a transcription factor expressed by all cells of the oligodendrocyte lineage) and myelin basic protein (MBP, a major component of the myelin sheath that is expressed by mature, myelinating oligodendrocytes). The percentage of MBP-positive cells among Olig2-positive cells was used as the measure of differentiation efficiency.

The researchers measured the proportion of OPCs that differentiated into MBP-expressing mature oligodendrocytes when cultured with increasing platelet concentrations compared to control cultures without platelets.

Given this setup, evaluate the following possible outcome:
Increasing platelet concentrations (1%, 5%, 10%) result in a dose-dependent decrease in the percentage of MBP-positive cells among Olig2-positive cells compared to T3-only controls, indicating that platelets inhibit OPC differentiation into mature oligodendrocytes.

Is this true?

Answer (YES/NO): NO